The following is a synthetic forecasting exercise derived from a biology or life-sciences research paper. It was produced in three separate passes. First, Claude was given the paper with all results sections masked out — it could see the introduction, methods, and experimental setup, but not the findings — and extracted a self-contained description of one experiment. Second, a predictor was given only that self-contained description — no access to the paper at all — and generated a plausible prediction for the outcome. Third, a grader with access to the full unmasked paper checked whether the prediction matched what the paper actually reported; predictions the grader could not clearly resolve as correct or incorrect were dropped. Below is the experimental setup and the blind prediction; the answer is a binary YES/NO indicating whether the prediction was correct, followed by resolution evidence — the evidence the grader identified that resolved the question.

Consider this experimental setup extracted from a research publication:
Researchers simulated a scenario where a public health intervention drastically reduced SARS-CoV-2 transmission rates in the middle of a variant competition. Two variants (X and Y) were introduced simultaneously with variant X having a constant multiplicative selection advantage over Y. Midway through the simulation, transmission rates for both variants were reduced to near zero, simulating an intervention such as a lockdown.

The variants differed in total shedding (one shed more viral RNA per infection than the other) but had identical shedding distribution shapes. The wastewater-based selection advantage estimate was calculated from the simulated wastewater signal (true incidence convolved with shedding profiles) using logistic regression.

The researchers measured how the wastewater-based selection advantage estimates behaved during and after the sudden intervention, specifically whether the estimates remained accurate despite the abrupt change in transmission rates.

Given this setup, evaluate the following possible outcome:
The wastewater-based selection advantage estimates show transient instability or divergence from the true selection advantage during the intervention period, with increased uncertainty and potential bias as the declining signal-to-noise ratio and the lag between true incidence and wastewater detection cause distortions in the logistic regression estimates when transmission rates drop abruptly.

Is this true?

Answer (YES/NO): NO